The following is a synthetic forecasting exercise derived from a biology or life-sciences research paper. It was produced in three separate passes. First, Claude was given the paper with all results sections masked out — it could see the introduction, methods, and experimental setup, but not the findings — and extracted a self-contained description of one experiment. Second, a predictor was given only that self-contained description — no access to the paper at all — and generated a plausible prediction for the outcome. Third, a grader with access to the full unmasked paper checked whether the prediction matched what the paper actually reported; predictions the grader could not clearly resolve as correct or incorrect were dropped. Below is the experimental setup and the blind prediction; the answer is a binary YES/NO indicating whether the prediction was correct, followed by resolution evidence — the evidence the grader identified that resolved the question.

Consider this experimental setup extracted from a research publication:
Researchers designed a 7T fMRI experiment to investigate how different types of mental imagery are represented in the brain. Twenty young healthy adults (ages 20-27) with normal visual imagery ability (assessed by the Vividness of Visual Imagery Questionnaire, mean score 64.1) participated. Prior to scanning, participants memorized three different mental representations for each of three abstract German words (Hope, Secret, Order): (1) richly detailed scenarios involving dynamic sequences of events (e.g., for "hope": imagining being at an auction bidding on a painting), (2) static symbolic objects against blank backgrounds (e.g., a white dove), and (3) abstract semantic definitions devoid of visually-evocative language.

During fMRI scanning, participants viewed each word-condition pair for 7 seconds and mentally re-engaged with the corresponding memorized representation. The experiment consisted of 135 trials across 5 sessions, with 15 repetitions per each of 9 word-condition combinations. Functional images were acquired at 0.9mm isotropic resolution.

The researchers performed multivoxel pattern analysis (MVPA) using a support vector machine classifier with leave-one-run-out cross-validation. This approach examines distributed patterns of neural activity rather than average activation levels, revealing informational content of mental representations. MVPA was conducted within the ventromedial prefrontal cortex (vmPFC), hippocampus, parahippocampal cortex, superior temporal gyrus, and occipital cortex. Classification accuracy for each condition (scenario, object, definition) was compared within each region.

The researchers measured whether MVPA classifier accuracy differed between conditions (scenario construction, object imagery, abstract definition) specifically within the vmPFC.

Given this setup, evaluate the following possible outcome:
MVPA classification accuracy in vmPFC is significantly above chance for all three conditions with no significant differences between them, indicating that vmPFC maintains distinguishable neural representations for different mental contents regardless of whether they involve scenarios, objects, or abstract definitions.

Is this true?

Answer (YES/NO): NO